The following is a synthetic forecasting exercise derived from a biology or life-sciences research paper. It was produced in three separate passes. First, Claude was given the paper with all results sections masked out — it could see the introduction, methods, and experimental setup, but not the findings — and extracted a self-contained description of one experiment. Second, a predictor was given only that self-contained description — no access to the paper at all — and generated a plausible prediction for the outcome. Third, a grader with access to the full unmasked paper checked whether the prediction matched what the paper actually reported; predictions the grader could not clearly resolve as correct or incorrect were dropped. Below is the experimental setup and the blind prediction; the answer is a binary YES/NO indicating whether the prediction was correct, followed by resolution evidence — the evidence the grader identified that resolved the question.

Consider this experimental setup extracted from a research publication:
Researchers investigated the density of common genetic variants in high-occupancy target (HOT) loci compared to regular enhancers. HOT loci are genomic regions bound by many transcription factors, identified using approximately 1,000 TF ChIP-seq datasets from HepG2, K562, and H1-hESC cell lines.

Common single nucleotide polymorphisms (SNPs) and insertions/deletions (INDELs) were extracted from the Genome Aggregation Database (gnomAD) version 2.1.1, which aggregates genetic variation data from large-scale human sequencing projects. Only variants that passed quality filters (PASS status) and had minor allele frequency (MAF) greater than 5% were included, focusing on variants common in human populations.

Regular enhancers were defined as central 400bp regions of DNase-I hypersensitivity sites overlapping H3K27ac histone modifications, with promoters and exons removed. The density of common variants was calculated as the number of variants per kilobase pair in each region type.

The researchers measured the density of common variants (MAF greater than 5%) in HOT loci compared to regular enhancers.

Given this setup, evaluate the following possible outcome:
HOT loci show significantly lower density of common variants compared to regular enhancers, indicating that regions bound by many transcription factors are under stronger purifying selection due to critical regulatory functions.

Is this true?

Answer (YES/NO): NO